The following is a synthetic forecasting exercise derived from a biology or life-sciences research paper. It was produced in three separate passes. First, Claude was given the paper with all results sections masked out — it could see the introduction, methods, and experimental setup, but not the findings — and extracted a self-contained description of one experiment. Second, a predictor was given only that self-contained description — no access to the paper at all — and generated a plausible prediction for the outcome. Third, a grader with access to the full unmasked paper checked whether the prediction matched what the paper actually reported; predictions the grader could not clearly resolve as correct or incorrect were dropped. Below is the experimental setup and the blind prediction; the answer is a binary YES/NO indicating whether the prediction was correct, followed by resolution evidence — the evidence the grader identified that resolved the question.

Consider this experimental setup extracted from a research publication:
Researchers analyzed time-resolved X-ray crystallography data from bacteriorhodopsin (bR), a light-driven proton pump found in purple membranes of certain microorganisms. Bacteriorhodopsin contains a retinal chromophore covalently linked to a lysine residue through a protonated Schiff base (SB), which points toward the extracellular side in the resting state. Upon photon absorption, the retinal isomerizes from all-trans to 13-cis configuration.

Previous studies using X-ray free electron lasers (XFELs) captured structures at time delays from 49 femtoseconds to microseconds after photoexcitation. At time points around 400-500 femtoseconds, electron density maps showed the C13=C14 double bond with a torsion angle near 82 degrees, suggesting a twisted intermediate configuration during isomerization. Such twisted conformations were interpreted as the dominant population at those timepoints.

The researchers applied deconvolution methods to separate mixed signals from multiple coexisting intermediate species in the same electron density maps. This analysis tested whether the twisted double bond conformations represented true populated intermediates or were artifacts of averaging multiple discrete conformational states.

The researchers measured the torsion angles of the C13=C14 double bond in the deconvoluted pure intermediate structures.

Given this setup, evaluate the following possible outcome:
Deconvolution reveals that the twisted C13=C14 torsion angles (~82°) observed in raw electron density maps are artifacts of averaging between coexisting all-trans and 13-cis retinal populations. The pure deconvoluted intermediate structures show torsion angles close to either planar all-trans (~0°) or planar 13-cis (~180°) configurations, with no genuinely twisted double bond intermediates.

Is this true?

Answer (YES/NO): YES